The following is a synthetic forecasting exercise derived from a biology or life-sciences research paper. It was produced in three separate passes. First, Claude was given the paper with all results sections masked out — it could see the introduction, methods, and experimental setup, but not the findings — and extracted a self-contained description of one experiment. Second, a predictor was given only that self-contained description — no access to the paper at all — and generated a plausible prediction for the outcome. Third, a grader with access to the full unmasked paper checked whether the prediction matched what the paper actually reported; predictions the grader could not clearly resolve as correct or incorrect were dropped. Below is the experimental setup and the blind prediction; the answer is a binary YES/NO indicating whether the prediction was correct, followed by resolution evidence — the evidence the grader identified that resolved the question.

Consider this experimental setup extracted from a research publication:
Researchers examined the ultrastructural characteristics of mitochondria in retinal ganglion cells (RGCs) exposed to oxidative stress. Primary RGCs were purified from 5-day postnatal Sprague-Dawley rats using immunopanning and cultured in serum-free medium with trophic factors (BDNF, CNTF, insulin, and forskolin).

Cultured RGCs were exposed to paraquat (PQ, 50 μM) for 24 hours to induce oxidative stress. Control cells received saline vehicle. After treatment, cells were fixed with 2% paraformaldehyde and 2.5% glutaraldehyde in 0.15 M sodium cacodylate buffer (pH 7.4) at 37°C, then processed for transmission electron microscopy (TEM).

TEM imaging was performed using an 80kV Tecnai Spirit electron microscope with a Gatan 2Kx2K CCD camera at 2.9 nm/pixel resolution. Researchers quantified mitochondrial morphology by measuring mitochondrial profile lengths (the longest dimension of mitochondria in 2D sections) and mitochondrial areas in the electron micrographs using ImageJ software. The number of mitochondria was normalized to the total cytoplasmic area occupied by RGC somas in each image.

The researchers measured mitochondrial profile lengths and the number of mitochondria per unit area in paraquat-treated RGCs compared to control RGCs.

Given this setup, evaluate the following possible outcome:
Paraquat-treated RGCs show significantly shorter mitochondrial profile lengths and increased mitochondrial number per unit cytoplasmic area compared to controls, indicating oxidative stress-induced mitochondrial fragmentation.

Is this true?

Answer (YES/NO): NO